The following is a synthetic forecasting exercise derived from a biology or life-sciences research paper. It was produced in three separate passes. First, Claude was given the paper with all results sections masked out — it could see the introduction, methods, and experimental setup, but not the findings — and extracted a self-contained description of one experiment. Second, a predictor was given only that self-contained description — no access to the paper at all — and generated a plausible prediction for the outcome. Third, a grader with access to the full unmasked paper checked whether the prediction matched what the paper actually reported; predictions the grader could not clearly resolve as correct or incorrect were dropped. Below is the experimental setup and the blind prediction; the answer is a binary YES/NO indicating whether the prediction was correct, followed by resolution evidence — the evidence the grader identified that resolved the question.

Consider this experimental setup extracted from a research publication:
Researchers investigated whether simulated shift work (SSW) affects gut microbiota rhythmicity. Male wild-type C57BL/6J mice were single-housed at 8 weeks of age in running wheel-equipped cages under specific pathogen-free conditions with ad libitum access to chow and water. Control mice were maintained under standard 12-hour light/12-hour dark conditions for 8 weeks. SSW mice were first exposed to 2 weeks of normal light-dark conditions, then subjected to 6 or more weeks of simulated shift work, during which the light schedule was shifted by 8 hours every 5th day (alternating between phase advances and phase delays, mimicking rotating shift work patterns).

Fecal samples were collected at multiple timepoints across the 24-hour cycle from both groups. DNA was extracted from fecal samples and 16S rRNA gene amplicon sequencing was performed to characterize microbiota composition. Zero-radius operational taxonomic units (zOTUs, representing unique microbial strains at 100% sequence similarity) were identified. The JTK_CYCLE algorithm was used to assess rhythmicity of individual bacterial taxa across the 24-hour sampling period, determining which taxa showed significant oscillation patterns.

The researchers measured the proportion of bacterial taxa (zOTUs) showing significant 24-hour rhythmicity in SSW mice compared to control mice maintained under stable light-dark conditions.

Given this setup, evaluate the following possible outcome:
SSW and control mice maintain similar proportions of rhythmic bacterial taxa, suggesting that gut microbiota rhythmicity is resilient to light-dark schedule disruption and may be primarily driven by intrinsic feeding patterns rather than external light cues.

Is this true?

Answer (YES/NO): NO